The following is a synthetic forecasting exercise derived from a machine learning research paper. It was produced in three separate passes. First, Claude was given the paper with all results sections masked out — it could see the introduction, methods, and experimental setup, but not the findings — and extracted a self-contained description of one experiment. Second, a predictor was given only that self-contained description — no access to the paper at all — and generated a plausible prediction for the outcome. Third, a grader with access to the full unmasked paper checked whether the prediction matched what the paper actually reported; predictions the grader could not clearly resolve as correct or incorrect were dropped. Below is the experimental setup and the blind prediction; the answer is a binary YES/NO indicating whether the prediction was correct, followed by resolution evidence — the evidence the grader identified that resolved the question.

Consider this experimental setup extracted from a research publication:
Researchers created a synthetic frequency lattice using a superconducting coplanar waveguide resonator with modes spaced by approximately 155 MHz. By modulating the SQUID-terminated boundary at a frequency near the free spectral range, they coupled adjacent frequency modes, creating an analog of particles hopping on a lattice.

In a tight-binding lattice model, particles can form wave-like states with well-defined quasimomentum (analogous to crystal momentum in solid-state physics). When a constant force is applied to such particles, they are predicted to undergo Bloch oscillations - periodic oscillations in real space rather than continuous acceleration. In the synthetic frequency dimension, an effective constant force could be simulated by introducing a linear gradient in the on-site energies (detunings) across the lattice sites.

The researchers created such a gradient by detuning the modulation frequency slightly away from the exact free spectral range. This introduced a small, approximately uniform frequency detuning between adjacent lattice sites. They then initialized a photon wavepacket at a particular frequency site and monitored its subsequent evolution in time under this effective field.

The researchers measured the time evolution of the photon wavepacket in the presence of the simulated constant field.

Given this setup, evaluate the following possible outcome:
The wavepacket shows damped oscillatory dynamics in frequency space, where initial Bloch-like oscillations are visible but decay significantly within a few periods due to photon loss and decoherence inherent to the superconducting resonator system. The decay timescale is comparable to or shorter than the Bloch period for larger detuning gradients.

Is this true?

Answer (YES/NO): NO